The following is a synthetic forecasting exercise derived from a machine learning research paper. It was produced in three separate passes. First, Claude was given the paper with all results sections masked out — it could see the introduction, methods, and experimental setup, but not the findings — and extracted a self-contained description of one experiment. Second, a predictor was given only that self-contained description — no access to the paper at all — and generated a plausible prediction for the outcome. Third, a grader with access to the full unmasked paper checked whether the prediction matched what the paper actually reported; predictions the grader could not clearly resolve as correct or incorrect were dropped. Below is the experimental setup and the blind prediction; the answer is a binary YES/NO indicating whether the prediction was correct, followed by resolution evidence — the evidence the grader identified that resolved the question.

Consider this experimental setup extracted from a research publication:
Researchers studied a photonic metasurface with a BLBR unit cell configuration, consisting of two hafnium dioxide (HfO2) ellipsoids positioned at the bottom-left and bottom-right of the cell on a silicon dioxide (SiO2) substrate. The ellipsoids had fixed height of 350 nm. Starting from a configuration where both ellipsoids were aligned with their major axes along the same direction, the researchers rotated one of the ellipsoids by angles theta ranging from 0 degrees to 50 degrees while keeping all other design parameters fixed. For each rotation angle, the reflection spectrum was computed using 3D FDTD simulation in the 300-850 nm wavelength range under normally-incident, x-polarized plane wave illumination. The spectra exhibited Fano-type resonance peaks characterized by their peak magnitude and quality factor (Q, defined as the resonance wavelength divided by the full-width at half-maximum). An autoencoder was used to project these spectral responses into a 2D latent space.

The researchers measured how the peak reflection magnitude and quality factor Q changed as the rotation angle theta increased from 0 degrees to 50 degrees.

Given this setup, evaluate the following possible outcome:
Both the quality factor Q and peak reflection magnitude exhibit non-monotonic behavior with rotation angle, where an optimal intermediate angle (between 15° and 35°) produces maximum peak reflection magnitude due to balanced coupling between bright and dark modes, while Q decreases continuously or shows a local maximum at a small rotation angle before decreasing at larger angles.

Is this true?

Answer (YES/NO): NO